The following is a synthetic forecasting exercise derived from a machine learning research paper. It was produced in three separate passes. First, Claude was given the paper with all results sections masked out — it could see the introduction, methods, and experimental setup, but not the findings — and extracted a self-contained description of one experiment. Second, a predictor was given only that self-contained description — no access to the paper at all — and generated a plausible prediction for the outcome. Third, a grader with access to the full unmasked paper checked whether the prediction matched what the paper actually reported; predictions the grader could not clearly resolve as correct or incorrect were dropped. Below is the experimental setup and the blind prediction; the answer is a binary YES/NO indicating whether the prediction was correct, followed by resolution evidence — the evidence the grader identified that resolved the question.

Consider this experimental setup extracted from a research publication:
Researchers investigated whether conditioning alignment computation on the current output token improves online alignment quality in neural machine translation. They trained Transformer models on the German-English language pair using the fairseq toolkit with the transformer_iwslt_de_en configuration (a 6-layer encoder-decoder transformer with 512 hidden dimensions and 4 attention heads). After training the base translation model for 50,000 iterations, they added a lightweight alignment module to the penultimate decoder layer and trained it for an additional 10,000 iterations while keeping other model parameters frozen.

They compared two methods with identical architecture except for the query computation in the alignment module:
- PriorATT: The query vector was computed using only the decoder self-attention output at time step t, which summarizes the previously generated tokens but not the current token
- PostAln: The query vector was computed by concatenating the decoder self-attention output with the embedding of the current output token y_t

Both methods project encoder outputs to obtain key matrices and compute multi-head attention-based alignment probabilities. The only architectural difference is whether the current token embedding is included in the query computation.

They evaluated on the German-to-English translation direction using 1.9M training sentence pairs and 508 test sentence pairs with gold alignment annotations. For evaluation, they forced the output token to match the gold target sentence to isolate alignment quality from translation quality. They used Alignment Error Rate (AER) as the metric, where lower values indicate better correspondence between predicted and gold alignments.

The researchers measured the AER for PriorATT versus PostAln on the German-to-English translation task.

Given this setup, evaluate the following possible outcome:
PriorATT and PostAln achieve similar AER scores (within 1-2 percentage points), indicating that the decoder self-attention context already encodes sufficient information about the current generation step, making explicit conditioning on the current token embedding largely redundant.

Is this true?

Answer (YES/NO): NO